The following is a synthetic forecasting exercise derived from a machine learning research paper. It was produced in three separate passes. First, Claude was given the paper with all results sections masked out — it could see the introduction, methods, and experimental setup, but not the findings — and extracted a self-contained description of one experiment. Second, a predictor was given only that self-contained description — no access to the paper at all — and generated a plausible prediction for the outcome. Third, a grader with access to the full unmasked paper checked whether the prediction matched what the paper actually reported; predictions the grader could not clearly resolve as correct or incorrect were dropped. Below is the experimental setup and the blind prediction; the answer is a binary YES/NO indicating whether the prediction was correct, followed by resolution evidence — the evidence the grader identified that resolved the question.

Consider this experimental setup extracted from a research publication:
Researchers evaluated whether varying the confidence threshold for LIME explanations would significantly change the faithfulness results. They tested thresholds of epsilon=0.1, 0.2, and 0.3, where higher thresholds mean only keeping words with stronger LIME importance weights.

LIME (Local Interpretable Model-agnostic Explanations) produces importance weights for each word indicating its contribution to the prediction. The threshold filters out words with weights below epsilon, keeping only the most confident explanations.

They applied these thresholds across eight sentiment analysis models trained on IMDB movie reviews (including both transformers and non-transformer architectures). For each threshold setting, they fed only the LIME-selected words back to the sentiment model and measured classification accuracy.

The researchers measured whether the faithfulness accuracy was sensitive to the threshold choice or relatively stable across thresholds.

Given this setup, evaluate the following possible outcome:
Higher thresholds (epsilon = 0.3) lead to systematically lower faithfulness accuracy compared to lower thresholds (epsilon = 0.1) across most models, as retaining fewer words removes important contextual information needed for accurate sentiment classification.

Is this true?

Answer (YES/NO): NO